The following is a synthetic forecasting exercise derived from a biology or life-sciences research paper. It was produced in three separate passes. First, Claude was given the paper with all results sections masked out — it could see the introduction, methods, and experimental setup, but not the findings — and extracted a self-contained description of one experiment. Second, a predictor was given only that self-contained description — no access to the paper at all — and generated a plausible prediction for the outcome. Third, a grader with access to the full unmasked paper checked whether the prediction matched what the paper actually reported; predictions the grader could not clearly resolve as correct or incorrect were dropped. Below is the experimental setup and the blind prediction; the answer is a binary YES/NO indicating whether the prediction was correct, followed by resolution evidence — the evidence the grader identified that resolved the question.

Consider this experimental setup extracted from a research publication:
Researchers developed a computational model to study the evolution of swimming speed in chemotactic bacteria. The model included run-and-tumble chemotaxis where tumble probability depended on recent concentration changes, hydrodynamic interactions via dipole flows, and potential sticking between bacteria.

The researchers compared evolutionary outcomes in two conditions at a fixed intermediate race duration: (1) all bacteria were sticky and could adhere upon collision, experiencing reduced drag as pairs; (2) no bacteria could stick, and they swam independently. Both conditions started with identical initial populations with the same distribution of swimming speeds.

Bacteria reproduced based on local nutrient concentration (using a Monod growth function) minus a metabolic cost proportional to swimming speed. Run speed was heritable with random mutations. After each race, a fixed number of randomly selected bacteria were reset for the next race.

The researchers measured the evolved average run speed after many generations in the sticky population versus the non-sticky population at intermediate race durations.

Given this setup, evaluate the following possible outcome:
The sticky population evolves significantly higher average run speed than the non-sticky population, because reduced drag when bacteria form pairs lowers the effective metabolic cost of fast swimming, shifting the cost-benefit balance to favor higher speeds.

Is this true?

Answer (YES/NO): NO